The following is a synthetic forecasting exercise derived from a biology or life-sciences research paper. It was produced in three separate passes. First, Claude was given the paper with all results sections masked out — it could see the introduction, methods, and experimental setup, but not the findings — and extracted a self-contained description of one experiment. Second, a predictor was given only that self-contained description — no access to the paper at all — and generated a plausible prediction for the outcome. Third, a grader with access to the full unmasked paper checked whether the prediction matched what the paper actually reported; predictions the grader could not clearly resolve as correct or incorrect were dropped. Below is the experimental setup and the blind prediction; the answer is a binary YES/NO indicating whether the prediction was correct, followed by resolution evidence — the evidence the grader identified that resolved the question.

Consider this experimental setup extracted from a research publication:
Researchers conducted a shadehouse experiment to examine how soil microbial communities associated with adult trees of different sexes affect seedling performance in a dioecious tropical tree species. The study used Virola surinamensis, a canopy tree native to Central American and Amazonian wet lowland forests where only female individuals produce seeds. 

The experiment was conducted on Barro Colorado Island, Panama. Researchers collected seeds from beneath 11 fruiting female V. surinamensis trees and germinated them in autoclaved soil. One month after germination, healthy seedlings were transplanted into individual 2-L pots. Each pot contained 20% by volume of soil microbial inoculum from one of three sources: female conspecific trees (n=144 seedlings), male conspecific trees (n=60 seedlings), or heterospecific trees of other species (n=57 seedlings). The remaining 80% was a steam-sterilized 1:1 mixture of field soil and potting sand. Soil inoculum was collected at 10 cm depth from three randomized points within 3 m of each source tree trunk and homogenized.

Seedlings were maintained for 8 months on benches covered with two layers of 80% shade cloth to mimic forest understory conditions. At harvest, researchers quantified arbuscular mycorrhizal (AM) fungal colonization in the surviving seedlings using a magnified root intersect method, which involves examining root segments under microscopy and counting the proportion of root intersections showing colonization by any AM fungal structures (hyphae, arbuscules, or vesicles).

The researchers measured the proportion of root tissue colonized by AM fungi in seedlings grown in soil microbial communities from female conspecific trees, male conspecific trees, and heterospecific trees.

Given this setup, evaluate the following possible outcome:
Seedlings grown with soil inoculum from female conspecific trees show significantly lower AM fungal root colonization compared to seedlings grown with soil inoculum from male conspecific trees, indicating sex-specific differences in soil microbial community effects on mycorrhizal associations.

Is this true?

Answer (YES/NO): YES